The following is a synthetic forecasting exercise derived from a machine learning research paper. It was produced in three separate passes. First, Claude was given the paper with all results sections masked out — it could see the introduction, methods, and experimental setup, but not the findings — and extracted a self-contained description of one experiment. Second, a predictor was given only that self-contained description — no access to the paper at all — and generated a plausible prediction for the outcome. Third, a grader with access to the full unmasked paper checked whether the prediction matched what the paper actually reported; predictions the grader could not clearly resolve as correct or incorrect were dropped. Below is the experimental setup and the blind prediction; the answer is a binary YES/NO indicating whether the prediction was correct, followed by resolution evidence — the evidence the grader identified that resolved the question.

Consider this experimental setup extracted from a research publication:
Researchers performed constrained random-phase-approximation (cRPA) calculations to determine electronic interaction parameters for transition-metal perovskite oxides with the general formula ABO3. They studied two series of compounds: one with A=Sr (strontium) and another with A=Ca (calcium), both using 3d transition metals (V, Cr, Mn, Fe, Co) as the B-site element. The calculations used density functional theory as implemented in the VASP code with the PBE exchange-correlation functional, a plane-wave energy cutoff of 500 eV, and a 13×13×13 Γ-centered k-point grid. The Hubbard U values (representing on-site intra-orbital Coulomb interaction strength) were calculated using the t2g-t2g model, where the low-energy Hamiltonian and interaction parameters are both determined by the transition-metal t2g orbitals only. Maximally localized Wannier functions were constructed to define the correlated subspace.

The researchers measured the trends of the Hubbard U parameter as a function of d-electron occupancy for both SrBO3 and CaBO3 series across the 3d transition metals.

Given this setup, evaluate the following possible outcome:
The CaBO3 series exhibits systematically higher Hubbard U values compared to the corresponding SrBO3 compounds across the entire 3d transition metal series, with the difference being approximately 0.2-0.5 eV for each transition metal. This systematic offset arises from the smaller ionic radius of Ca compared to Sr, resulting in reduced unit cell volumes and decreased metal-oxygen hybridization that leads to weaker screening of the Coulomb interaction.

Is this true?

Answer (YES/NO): NO